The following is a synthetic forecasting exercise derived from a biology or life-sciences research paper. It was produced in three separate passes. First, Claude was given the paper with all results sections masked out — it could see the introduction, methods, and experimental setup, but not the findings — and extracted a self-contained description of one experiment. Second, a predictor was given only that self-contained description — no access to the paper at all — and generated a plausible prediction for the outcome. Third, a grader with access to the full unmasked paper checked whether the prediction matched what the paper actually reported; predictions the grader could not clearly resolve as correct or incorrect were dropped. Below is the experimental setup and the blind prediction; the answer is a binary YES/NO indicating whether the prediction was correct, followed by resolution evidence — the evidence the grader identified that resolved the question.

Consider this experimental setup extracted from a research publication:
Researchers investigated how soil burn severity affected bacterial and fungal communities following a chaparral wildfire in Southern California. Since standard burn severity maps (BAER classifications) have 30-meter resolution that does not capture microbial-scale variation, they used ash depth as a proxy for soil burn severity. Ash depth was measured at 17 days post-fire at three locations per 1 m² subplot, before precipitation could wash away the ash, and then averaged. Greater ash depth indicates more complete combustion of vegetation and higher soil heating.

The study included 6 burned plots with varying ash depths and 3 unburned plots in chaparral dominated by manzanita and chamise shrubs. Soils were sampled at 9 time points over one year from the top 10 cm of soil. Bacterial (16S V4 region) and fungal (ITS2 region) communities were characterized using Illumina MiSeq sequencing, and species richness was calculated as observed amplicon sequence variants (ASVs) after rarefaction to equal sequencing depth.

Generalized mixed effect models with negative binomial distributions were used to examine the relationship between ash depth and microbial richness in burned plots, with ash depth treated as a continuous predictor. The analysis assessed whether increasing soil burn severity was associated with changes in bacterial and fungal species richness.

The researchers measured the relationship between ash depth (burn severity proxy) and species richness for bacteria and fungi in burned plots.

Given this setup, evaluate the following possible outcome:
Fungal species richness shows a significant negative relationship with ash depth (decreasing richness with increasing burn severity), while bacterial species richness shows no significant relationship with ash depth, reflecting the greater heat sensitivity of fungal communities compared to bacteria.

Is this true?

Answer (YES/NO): NO